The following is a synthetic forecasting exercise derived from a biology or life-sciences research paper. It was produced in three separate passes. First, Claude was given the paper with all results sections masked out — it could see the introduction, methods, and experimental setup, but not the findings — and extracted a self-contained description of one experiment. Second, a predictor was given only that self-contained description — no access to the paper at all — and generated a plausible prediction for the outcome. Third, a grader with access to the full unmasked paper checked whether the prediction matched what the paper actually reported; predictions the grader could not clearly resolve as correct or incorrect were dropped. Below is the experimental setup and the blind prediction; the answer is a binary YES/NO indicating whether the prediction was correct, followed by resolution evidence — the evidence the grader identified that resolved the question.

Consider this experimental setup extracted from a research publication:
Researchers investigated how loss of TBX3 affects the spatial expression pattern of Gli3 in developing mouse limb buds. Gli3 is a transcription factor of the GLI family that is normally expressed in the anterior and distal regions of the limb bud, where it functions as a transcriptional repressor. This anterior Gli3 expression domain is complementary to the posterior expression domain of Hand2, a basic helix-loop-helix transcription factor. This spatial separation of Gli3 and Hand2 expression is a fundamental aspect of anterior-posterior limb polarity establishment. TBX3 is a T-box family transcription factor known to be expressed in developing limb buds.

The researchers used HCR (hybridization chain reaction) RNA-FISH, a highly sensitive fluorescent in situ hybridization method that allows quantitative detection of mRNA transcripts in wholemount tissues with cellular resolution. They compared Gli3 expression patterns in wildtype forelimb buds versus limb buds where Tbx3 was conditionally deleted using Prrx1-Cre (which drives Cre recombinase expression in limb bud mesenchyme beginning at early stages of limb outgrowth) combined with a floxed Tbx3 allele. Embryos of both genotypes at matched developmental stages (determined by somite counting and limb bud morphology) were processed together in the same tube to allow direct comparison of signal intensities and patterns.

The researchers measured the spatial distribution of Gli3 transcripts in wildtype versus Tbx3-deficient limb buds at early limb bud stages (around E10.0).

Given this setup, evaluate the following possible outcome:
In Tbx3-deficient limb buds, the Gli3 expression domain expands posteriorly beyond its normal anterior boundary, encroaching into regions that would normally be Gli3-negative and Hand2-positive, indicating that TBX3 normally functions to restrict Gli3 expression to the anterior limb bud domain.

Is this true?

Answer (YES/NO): YES